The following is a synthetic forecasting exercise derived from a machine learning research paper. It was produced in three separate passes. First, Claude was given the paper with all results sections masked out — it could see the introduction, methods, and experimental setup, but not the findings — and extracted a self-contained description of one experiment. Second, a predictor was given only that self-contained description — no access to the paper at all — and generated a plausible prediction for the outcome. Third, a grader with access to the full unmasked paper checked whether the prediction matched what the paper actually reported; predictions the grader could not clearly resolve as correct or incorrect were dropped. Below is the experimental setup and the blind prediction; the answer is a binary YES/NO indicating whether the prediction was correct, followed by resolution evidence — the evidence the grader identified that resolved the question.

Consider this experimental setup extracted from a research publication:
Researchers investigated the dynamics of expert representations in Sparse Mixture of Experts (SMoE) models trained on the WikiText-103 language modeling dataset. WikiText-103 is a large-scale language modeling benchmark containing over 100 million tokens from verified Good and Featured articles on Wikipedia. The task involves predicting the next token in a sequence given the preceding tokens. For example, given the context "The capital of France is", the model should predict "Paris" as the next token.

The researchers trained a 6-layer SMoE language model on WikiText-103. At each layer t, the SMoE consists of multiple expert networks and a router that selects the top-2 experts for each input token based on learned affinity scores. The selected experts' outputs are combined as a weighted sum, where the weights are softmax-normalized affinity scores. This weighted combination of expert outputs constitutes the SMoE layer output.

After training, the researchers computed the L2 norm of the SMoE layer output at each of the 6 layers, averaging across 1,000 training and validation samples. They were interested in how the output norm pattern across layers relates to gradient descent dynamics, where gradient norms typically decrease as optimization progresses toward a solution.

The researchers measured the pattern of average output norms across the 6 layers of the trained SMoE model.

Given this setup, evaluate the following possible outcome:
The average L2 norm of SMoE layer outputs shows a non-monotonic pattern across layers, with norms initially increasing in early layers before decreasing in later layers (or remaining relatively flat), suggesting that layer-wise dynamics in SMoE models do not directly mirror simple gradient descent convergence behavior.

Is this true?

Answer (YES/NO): NO